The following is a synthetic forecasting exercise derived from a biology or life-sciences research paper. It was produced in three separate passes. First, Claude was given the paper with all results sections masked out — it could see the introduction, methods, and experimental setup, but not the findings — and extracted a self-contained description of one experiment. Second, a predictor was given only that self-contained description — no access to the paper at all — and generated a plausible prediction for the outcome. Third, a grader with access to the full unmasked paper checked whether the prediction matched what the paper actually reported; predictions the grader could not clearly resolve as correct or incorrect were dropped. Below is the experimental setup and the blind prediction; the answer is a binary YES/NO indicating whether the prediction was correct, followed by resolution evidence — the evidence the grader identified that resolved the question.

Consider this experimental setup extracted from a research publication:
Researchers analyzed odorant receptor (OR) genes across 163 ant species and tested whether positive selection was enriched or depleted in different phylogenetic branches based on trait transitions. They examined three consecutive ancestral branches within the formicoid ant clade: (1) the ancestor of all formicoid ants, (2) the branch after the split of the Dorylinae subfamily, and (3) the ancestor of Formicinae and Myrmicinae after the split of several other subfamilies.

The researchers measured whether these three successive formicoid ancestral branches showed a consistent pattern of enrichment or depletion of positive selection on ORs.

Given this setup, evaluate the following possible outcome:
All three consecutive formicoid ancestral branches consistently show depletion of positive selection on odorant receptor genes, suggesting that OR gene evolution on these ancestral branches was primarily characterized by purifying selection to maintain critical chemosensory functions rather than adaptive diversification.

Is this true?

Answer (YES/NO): NO